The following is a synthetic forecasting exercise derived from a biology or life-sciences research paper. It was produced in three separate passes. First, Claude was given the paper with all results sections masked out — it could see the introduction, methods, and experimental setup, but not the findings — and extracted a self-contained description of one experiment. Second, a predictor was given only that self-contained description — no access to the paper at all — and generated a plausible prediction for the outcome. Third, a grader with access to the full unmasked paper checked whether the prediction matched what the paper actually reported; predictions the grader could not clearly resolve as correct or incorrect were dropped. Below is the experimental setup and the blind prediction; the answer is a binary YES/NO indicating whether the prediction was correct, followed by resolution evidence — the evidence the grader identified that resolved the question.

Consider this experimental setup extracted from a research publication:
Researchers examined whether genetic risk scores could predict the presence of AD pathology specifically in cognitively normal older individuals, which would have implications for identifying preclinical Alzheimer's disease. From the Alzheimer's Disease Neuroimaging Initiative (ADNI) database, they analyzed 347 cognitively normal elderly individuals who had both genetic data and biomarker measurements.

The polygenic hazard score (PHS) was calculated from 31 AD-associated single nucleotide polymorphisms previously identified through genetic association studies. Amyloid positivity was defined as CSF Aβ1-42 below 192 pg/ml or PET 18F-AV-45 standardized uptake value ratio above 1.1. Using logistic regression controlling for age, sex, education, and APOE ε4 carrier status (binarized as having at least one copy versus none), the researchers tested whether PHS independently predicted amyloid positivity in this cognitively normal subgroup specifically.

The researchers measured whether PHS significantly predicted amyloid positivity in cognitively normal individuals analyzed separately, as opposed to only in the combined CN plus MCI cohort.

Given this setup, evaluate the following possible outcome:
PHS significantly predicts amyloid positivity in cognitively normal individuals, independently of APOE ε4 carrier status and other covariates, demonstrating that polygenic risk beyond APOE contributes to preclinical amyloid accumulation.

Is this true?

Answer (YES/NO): YES